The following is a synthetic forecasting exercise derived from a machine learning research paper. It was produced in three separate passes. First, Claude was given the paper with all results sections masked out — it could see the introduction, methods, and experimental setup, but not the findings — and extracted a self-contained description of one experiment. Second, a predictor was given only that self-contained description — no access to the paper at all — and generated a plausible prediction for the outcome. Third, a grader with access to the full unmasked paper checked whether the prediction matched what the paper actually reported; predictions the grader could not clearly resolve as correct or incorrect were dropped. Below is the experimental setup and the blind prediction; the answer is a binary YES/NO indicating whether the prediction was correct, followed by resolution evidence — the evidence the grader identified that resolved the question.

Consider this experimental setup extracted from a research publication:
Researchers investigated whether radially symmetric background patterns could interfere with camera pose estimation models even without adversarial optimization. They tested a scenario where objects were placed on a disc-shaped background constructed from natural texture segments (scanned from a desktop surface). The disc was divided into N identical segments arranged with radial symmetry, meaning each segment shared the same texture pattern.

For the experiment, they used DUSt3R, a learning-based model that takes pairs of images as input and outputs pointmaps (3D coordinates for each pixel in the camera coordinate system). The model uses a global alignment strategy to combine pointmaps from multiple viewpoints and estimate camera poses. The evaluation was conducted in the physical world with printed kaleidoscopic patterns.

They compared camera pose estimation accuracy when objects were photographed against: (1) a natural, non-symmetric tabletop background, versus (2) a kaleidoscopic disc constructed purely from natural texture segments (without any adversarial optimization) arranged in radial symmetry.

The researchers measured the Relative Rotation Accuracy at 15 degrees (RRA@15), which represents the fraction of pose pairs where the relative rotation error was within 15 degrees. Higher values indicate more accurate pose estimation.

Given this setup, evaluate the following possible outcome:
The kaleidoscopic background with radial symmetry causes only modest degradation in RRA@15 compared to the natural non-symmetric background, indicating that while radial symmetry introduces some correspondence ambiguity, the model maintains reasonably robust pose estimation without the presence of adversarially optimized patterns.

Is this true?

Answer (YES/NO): NO